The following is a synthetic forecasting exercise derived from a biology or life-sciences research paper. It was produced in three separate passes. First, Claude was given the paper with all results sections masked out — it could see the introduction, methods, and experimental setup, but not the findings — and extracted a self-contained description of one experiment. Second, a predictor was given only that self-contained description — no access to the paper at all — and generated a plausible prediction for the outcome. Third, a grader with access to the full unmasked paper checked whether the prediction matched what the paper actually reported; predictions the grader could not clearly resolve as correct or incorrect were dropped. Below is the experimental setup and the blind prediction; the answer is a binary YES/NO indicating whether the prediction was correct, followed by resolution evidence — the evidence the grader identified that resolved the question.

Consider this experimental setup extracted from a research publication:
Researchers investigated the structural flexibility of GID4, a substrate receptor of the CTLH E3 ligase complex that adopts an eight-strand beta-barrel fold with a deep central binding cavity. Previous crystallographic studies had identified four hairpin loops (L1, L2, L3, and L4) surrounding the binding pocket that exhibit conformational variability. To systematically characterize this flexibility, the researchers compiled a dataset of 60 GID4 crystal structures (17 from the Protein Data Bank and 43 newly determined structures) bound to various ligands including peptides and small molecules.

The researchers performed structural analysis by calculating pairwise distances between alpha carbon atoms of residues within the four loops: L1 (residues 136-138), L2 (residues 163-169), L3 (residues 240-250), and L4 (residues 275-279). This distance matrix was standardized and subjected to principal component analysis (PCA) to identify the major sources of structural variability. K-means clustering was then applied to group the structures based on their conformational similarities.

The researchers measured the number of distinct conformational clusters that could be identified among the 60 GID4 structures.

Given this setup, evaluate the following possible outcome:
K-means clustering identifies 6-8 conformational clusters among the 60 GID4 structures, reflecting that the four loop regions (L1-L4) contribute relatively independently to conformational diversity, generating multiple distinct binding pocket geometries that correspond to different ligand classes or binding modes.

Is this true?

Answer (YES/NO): NO